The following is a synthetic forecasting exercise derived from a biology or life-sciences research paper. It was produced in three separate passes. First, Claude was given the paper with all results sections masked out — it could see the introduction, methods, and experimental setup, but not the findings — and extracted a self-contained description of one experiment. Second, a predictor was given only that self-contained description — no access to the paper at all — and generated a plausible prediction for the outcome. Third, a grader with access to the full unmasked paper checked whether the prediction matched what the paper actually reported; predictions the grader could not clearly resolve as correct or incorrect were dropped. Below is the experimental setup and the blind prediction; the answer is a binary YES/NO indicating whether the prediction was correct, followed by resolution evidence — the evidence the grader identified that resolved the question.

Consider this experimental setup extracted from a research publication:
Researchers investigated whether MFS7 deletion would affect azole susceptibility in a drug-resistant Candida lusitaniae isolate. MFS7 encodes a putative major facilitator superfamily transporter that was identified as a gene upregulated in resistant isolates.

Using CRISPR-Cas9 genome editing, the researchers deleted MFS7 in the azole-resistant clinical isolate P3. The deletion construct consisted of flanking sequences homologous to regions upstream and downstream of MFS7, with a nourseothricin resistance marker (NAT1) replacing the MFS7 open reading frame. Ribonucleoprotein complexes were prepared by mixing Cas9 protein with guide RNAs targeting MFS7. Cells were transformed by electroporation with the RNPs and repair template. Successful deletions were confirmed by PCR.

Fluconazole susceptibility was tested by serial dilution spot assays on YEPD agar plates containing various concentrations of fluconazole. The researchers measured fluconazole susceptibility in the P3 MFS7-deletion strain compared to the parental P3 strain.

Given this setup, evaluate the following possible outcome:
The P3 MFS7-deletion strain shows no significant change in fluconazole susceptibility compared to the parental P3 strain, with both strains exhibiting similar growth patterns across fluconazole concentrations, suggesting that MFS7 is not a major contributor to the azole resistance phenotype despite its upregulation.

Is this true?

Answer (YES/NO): NO